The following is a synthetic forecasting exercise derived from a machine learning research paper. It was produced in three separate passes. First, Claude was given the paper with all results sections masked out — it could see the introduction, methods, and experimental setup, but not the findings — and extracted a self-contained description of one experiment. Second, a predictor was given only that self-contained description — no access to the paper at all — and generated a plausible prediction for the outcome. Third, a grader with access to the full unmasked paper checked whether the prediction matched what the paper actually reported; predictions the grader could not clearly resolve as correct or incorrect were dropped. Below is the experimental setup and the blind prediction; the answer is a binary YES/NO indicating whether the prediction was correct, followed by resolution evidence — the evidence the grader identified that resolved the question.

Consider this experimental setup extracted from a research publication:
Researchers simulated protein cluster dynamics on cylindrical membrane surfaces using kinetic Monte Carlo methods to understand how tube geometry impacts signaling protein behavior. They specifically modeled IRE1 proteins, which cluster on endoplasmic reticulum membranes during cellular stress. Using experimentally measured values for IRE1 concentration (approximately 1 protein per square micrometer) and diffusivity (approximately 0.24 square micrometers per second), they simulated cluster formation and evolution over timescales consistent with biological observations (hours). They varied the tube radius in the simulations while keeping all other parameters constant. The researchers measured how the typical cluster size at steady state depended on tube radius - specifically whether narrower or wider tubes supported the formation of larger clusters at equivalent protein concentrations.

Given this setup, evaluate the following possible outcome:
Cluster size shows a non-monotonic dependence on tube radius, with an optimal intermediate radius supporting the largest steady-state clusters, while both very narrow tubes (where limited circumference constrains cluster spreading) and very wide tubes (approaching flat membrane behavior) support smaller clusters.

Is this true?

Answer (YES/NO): NO